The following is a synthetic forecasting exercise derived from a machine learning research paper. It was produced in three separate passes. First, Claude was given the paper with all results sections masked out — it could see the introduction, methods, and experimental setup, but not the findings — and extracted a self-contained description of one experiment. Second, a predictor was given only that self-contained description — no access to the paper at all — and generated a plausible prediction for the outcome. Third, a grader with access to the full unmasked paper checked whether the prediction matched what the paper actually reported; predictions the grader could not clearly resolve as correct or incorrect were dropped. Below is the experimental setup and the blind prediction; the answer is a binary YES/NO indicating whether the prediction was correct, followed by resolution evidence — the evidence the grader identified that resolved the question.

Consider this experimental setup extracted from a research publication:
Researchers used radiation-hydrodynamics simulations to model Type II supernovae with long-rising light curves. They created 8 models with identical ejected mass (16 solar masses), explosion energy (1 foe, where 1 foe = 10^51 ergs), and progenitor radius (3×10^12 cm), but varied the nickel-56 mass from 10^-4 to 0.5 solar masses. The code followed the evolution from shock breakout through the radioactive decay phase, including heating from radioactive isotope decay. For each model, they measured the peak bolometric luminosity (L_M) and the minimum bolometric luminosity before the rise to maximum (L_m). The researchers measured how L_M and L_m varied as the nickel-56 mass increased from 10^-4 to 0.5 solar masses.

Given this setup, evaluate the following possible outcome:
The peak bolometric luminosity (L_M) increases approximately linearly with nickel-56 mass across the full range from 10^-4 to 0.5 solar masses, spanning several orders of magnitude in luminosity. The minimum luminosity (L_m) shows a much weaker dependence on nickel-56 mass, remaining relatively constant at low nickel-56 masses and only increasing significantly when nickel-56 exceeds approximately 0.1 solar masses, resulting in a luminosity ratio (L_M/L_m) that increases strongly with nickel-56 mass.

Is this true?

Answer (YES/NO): NO